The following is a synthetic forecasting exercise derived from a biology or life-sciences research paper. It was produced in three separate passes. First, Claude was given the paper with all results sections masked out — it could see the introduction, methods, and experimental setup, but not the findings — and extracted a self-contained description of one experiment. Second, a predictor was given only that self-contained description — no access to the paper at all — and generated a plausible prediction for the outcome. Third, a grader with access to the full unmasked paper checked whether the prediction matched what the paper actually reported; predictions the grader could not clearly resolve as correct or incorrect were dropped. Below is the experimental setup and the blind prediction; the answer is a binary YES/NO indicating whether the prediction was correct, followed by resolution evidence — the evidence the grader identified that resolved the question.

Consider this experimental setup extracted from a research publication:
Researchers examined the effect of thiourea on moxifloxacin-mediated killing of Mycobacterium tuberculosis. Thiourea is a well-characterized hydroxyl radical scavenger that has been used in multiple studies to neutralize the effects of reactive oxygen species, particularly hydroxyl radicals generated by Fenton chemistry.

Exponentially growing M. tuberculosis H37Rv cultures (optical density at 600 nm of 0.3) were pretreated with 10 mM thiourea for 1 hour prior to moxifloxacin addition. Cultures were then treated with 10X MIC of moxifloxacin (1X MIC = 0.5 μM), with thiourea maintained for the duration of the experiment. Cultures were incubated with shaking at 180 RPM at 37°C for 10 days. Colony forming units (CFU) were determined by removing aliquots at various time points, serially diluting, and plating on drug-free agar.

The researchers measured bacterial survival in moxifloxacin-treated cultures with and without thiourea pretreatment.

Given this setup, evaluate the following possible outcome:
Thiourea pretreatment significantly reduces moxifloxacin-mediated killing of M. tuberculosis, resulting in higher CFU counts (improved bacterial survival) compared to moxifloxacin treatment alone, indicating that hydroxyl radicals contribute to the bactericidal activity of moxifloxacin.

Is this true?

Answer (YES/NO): YES